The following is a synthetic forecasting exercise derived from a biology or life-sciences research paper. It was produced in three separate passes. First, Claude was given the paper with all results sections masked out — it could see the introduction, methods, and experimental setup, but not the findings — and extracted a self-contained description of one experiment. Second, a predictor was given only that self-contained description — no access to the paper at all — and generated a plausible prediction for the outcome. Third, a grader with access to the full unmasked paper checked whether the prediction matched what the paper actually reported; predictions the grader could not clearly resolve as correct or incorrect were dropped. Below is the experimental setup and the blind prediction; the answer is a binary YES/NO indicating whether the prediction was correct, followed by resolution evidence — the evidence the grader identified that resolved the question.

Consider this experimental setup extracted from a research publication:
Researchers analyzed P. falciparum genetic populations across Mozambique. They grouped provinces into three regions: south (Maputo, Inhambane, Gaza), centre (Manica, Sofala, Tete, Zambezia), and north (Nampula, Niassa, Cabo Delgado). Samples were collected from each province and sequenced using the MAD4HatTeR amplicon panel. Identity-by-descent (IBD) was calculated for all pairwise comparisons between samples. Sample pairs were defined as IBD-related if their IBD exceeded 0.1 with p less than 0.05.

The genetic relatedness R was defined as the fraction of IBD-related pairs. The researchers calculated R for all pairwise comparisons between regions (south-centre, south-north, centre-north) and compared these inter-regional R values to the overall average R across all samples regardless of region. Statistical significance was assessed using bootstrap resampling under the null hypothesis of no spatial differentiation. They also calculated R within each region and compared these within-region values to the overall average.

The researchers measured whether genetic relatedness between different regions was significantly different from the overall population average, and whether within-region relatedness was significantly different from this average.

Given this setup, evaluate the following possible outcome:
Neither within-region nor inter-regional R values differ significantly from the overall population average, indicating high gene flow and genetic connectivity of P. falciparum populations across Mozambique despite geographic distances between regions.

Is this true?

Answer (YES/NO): NO